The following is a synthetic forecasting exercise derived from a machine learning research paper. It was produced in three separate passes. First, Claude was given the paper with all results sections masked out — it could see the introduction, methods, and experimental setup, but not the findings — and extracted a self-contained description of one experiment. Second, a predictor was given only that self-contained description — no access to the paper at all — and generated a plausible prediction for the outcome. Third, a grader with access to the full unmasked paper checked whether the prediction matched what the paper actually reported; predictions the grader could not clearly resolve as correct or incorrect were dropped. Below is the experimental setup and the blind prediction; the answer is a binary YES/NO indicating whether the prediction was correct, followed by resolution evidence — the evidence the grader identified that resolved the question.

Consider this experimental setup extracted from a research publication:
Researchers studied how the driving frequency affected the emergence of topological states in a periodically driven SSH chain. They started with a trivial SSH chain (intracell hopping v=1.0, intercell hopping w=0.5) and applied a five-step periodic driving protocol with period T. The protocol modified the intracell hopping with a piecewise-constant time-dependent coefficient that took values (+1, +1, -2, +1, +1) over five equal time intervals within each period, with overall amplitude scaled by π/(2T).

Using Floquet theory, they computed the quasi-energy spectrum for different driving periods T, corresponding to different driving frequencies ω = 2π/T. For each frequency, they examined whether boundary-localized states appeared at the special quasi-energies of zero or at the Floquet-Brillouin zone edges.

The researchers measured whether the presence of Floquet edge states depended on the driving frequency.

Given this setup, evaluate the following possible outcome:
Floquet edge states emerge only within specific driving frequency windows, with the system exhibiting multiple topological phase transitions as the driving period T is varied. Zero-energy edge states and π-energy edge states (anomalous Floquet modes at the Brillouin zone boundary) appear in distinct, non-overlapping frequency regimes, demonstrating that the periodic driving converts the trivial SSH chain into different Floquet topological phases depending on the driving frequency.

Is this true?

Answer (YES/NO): NO